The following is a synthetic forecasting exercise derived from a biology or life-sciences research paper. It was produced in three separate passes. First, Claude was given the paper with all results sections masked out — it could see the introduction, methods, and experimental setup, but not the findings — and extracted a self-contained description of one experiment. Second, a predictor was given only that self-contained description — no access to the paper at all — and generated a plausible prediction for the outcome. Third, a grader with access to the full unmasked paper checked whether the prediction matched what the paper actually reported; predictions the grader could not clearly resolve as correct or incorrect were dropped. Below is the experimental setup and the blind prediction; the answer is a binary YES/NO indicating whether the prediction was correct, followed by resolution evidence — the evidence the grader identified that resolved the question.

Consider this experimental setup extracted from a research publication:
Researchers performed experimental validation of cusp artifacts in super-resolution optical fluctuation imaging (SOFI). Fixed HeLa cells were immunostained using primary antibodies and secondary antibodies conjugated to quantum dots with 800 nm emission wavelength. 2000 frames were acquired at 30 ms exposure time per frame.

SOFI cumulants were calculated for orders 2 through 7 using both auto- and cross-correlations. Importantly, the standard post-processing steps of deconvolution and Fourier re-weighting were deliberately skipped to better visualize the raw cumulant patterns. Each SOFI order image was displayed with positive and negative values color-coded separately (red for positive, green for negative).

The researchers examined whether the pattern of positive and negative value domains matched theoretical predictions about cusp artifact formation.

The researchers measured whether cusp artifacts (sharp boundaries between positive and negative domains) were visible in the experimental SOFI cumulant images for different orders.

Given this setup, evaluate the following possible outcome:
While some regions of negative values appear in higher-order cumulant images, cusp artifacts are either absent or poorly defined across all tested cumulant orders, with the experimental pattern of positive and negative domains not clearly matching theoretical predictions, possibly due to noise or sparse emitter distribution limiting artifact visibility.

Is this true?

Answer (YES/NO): NO